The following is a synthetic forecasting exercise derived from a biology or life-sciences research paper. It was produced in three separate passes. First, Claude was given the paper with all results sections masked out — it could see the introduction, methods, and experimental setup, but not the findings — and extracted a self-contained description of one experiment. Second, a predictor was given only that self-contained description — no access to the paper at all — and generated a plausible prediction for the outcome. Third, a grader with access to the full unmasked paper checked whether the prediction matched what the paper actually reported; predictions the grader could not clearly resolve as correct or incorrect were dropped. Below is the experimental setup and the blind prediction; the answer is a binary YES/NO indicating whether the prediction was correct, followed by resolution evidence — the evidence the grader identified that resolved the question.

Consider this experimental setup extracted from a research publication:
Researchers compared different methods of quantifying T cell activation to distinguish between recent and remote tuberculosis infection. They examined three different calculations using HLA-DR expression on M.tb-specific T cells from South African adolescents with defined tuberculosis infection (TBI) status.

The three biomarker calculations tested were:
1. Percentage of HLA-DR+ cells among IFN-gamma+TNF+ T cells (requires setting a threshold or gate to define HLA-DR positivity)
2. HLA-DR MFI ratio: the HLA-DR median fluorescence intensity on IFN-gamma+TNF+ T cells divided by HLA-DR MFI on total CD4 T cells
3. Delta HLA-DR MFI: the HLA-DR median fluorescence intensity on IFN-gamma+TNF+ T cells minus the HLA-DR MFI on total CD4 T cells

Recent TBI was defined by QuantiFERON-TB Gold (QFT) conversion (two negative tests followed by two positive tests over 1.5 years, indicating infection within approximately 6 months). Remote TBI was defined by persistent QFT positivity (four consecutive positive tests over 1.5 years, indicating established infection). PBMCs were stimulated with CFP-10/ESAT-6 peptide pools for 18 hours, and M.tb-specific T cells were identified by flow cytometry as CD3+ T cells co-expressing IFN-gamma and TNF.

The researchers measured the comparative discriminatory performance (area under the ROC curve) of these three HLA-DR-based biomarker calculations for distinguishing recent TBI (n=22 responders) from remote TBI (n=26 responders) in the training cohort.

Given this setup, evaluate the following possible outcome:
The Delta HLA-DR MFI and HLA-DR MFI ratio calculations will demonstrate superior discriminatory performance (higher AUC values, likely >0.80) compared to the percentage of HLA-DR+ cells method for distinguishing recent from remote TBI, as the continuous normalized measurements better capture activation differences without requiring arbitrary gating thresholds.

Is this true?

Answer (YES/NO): NO